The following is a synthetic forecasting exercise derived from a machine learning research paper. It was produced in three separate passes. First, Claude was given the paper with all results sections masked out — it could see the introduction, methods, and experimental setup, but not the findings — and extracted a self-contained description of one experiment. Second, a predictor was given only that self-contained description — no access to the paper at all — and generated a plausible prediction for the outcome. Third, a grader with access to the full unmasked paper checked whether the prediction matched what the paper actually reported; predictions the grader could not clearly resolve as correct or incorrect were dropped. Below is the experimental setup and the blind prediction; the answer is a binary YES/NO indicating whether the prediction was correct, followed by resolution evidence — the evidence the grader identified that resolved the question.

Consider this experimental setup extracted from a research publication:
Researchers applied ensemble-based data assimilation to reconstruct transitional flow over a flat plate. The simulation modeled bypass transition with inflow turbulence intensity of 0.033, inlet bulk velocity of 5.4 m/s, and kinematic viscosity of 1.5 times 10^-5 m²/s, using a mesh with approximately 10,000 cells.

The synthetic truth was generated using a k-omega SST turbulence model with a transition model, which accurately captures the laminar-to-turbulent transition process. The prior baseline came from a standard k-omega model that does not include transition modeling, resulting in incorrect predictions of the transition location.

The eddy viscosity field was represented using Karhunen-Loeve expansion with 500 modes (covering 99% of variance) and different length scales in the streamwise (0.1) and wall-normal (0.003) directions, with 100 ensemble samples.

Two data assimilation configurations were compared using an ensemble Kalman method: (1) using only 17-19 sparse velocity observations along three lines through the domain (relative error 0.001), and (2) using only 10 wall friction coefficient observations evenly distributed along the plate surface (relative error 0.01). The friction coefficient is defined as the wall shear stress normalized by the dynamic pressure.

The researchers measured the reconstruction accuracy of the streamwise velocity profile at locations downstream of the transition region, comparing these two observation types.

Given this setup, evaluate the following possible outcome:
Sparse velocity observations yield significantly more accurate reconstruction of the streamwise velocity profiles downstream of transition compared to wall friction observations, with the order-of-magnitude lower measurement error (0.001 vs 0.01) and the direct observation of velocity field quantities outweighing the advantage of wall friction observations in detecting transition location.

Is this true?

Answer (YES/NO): YES